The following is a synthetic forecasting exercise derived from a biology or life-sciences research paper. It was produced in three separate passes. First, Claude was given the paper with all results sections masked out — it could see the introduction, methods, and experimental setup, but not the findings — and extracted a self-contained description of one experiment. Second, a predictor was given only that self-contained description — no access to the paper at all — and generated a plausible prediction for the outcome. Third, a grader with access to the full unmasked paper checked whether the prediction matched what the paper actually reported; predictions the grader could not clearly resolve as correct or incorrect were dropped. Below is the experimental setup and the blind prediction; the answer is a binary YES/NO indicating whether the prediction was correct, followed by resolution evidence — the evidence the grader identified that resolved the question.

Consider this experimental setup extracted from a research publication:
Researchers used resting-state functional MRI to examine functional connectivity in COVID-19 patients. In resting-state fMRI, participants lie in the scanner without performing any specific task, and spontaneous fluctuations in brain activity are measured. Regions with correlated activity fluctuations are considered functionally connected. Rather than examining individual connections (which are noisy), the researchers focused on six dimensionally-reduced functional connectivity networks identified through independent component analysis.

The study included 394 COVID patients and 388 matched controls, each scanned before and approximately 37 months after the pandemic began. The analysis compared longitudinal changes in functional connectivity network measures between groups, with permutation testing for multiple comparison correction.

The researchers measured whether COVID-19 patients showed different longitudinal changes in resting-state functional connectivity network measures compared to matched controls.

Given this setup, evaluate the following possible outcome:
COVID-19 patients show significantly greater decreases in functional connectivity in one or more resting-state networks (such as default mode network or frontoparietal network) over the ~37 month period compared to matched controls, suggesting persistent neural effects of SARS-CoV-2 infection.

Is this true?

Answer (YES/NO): NO